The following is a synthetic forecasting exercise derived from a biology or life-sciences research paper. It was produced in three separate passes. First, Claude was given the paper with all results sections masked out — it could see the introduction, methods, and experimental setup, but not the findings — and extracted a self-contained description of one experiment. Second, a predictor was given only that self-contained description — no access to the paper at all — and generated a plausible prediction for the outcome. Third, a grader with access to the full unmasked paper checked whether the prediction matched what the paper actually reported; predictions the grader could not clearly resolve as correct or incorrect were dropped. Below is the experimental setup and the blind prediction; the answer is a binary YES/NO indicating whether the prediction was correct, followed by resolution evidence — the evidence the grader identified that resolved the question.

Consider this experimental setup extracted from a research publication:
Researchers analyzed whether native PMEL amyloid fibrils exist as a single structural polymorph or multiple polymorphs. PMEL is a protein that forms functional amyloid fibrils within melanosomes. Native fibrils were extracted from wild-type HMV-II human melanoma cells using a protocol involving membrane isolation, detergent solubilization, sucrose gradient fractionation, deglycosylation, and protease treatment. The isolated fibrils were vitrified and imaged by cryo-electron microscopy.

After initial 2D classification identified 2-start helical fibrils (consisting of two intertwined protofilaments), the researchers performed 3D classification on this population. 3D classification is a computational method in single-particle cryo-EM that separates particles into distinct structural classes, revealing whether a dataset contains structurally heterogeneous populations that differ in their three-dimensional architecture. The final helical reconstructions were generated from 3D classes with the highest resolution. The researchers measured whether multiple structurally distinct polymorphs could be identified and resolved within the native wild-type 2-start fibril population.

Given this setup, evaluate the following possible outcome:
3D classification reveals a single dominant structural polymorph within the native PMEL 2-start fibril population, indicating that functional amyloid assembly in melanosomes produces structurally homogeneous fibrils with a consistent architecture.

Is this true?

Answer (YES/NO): NO